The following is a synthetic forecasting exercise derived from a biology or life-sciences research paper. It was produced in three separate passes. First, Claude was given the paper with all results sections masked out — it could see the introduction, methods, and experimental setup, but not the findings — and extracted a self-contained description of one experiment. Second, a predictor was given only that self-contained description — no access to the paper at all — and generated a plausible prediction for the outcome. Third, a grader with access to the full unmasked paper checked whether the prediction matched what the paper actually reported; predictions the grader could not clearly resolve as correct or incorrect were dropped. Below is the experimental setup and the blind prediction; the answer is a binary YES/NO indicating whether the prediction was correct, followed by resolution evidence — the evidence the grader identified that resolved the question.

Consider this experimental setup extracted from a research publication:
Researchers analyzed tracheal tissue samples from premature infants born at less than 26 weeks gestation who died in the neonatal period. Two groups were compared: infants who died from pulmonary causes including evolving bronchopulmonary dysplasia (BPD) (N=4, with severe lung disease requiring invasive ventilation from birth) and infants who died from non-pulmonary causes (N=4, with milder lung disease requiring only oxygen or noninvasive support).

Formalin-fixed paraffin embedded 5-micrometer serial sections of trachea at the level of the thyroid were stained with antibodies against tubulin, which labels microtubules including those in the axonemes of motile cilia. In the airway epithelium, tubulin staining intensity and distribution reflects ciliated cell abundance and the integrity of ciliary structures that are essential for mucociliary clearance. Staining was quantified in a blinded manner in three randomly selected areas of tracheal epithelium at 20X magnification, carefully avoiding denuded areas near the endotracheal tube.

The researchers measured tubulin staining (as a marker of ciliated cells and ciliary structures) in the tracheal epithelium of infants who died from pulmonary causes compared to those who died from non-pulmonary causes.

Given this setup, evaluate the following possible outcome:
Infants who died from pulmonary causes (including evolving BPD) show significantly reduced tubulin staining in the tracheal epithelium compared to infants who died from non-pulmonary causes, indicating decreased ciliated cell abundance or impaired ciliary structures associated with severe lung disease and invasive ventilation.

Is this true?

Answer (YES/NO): YES